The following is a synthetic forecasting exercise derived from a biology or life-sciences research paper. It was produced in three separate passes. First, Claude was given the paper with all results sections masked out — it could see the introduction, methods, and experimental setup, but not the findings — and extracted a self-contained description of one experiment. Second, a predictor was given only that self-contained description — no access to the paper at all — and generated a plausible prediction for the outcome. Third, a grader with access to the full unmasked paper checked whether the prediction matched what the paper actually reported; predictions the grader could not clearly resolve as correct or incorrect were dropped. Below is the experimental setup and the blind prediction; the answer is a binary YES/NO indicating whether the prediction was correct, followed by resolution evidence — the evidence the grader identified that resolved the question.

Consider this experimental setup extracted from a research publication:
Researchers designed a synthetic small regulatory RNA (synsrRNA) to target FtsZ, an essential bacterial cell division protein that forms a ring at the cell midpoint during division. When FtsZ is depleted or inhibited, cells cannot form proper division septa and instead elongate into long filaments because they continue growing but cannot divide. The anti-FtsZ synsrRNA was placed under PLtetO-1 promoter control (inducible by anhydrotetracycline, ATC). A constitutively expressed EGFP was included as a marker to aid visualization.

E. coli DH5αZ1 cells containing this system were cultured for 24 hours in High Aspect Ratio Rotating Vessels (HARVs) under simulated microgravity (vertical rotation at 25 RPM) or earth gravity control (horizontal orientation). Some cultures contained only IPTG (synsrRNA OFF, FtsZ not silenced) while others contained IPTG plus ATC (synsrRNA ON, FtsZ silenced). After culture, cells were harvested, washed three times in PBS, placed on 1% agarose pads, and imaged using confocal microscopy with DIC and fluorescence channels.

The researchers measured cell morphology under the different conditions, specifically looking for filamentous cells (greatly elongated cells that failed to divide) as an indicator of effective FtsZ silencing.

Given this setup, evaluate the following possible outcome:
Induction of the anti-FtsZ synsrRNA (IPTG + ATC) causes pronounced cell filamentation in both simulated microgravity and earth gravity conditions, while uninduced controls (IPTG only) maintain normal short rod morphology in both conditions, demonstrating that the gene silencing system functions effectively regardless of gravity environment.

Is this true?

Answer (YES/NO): NO